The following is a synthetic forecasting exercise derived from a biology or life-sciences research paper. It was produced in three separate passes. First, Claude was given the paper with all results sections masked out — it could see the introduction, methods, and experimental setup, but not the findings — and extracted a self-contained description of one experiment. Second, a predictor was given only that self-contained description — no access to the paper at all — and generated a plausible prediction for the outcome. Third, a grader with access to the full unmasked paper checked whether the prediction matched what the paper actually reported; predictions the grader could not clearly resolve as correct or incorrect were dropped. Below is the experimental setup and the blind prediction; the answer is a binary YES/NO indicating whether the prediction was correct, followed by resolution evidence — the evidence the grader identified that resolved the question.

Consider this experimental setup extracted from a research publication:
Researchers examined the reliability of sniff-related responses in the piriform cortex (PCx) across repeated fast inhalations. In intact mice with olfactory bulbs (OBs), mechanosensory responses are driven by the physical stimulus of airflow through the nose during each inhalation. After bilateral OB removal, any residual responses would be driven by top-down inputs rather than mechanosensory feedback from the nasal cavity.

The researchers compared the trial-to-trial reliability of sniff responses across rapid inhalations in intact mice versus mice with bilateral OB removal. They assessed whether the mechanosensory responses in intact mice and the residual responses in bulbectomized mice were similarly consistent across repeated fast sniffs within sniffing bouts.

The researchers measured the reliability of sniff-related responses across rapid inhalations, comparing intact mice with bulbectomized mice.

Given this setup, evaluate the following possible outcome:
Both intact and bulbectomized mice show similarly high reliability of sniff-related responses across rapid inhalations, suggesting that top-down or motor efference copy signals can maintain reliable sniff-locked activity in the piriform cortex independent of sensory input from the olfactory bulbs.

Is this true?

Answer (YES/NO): NO